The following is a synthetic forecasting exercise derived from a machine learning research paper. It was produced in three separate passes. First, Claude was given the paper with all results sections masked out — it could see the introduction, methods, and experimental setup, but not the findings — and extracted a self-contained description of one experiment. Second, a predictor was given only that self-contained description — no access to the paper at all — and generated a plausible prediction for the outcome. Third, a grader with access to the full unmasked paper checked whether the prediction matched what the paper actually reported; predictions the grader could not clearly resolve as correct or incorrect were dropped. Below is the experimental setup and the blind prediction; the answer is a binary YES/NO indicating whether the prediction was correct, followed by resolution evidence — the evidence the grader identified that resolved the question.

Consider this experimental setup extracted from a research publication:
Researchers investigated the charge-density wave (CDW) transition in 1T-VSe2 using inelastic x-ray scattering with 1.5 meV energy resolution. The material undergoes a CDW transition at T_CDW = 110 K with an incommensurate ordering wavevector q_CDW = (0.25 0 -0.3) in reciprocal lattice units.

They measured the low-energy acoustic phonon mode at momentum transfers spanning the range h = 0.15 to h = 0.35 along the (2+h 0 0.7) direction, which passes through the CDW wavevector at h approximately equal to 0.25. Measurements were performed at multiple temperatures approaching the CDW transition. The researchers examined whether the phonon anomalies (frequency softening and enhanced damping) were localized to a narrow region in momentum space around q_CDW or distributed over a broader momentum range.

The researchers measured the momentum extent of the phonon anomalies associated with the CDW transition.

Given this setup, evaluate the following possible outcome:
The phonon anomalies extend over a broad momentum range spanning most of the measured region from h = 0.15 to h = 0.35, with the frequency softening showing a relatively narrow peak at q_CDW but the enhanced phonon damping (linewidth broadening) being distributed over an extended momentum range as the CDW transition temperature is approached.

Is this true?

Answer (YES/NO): NO